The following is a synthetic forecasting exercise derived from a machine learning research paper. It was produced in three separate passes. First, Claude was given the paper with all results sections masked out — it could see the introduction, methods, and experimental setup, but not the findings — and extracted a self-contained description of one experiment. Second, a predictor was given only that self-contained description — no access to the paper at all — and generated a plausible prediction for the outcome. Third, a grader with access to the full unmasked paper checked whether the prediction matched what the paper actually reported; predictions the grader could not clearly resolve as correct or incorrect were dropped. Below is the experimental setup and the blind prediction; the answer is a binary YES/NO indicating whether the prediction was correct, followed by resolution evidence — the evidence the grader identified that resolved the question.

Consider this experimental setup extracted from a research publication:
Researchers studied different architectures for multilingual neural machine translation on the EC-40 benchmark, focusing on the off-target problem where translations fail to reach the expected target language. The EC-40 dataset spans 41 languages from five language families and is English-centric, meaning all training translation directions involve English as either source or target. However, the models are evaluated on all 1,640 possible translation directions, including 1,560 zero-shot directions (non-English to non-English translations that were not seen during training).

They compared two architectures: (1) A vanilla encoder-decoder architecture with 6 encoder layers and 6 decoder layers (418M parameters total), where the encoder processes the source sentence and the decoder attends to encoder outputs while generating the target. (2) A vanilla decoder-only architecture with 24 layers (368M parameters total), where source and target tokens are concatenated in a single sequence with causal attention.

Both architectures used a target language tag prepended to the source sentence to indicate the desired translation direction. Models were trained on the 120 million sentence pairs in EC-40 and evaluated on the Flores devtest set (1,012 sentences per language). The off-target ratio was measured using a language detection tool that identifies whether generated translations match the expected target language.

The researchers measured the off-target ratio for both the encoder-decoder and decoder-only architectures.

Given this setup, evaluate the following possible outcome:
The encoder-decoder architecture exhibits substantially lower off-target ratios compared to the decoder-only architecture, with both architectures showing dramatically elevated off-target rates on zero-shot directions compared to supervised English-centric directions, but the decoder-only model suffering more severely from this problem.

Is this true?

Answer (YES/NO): NO